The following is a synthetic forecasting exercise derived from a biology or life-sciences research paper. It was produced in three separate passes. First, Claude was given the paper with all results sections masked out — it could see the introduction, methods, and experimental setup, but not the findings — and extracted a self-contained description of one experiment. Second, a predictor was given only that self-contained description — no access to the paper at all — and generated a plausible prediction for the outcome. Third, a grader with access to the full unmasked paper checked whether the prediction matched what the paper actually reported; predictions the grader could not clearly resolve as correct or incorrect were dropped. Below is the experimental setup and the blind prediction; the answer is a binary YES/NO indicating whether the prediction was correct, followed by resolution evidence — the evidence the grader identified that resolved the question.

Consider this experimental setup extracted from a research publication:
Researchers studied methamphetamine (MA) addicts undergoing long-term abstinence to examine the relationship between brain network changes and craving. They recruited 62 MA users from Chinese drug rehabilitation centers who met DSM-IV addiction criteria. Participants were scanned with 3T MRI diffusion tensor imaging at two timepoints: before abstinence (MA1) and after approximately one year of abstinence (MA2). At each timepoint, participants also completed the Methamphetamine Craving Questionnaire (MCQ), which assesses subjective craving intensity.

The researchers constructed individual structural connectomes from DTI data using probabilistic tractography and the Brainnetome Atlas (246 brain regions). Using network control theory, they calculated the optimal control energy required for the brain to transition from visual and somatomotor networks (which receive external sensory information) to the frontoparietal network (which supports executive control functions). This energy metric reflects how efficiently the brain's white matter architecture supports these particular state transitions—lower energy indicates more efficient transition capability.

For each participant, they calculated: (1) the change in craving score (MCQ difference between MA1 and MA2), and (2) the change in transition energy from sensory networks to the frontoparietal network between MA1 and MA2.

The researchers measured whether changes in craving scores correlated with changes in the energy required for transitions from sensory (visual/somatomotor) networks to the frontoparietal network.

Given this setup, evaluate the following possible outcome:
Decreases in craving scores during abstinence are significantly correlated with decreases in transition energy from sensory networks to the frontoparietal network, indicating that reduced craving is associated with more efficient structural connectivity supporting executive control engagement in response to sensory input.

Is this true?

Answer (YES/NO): YES